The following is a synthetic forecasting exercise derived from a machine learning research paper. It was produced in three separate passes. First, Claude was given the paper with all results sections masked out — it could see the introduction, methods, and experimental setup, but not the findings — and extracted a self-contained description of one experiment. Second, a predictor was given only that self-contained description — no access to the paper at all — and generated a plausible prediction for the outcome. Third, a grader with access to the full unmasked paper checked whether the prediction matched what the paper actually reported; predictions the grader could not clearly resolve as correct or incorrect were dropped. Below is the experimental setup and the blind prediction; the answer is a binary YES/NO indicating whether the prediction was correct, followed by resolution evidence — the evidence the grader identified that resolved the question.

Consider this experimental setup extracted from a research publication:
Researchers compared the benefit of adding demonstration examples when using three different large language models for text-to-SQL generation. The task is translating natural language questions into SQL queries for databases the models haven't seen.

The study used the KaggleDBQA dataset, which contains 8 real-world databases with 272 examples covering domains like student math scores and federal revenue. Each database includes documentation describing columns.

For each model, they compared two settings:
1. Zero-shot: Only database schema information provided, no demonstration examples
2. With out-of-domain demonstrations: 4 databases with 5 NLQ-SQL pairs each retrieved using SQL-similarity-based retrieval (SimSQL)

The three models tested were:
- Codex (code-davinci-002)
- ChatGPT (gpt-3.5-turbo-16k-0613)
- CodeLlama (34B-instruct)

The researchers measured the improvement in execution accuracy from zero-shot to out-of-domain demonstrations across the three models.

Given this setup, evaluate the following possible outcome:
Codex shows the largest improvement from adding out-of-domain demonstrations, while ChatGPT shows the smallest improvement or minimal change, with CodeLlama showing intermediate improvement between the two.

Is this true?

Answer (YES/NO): NO